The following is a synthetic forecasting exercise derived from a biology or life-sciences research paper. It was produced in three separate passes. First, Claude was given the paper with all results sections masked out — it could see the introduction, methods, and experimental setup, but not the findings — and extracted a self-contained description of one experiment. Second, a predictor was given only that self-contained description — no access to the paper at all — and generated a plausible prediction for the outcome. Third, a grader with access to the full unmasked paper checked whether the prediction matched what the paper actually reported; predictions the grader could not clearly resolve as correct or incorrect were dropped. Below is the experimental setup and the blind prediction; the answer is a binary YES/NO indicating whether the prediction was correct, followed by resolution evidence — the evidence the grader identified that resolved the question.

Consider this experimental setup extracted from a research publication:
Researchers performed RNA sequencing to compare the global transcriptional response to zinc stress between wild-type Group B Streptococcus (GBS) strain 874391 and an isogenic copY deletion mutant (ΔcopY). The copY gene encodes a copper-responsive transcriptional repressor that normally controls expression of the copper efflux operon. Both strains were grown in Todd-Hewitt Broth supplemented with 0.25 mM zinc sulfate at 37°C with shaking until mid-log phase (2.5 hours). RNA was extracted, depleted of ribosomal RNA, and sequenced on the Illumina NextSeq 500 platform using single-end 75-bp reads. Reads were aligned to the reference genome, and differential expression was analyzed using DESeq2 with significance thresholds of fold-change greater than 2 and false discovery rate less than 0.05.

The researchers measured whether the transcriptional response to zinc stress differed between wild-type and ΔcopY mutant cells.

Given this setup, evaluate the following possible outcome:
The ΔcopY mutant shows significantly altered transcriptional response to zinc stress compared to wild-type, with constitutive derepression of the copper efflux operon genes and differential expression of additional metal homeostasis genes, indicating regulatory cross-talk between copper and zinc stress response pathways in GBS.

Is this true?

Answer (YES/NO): YES